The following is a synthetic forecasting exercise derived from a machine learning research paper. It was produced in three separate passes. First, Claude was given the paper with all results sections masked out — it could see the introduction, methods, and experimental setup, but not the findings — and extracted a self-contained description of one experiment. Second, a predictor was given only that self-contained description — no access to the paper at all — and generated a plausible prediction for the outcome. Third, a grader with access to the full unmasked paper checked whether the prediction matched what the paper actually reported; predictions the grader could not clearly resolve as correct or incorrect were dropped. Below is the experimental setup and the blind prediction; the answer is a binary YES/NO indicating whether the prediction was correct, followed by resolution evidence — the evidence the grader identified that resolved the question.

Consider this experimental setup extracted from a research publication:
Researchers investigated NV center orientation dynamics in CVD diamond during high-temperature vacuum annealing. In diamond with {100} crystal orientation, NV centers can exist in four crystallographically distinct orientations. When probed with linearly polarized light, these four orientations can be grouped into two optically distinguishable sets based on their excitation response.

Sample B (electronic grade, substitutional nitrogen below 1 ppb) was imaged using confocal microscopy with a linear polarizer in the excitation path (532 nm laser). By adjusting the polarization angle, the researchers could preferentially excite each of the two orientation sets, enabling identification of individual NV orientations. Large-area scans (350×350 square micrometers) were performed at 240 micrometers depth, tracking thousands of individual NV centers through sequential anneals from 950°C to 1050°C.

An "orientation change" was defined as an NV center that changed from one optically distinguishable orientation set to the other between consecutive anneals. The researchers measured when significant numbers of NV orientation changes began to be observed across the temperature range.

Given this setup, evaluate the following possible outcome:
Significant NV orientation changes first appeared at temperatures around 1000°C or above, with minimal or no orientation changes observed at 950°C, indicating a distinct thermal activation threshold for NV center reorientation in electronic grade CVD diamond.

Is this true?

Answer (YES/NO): YES